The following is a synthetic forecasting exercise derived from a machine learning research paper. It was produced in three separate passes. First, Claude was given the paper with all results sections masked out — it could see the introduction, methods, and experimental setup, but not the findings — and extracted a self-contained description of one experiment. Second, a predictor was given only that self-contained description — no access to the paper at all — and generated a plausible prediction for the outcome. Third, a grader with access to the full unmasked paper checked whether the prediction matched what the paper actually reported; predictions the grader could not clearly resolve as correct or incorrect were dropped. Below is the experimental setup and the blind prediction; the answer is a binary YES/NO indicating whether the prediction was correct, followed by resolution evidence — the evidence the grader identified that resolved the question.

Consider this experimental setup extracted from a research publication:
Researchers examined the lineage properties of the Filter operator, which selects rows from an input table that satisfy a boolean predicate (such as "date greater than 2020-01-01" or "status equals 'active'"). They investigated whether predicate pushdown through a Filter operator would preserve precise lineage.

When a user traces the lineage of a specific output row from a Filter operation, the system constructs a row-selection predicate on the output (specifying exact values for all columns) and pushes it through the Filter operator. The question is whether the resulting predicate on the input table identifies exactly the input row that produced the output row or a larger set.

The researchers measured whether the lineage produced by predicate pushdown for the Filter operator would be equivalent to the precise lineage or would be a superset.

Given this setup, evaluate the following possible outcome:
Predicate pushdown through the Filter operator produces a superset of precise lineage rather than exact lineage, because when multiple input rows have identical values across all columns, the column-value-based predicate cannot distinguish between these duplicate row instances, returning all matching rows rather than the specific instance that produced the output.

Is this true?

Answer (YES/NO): NO